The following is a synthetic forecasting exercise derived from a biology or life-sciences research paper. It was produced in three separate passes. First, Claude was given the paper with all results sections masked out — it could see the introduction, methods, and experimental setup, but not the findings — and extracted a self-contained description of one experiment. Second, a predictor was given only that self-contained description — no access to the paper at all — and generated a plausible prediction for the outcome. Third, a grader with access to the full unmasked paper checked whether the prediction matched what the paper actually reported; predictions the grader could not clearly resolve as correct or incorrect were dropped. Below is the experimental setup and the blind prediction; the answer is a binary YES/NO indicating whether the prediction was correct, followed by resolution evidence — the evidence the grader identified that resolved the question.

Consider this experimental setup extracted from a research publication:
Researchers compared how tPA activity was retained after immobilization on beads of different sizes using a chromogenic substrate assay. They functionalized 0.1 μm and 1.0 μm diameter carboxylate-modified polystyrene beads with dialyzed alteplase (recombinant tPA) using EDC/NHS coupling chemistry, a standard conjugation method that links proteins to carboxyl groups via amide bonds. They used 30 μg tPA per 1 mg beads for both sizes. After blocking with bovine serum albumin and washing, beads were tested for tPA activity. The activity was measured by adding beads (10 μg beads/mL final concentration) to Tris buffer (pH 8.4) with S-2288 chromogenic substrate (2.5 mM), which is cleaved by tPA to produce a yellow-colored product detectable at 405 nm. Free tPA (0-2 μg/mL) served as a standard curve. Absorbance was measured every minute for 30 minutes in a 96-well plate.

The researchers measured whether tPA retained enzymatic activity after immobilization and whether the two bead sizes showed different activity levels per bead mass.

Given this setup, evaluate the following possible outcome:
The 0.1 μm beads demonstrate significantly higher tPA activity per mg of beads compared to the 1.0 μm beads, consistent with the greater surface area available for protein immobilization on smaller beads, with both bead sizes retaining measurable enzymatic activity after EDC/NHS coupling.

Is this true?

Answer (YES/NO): NO